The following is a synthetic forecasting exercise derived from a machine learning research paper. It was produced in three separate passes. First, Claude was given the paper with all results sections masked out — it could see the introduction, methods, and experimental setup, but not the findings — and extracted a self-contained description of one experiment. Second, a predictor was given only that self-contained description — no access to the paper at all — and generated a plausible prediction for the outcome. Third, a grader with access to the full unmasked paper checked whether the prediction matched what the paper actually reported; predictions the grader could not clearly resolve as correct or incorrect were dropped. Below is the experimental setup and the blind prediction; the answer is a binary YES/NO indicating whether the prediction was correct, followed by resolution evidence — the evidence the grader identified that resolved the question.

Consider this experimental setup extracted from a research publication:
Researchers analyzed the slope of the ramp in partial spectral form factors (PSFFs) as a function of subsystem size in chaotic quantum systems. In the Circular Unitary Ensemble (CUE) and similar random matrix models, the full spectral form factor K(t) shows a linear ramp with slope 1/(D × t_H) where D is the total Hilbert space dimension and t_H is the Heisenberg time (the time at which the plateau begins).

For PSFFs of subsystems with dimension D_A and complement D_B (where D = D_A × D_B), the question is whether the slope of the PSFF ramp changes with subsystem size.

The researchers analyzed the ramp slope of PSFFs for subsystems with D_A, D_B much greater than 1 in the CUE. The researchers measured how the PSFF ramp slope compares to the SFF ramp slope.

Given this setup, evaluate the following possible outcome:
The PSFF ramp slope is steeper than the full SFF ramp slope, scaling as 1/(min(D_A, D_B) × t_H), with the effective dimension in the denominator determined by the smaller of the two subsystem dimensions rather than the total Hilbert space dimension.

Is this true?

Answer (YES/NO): NO